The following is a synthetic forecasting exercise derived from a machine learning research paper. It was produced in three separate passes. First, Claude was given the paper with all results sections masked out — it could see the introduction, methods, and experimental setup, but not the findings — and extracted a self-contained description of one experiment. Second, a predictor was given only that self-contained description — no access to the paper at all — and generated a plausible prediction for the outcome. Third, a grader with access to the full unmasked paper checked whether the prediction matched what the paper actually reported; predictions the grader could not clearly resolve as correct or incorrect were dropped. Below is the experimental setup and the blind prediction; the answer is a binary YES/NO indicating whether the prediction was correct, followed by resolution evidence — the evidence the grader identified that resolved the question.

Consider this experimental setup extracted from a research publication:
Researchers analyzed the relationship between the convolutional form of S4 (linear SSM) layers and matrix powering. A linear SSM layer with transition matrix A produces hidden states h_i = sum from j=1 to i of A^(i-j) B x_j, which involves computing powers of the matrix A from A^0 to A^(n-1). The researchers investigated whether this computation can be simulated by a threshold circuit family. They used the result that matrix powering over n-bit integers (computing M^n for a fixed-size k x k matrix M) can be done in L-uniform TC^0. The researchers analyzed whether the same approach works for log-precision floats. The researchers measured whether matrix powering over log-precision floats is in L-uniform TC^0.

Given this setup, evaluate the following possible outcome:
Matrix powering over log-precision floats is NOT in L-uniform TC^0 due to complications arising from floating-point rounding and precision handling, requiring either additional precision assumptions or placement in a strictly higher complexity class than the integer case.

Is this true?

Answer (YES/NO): NO